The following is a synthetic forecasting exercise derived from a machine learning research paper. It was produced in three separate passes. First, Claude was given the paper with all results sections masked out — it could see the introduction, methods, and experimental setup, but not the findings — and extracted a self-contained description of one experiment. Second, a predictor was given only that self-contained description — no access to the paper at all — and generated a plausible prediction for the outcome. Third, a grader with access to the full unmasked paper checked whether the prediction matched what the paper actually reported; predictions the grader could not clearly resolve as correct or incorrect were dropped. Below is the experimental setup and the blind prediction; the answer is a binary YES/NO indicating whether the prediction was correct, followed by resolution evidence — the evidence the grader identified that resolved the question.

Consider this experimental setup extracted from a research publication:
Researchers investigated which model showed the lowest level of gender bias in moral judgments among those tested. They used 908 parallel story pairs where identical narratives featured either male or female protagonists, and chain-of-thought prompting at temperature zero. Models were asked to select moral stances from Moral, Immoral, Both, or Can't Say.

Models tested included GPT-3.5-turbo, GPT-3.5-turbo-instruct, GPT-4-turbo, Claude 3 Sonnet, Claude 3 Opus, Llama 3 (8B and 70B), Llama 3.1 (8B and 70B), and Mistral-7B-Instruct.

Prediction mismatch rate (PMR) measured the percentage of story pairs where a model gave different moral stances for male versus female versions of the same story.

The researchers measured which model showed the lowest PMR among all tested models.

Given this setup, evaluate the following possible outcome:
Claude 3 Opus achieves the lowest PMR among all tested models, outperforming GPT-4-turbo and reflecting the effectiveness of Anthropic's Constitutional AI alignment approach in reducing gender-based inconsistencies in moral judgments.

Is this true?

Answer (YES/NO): NO